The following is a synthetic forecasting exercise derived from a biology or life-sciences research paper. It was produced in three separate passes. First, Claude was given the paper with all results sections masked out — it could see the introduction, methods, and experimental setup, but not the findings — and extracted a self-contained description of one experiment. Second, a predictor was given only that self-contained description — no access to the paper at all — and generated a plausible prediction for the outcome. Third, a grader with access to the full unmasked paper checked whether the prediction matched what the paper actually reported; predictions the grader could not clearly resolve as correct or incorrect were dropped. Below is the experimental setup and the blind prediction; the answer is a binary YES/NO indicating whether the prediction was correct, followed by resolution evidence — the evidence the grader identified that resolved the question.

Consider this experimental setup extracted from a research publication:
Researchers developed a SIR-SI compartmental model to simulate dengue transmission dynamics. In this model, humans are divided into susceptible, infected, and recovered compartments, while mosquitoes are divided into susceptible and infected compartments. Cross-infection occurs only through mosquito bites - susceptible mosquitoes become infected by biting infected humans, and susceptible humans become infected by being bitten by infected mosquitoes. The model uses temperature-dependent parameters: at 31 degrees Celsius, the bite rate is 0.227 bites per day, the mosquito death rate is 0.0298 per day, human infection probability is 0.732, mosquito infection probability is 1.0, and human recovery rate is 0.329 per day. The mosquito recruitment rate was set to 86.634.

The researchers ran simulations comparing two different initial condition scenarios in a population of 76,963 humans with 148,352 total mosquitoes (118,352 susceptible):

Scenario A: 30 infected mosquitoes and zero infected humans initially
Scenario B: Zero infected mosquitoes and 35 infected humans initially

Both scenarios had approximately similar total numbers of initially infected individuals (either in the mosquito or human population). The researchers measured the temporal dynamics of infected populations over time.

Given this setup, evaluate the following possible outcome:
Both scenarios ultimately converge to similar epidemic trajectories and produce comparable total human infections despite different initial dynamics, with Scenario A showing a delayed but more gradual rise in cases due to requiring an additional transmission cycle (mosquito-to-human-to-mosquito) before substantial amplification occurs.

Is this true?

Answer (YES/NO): NO